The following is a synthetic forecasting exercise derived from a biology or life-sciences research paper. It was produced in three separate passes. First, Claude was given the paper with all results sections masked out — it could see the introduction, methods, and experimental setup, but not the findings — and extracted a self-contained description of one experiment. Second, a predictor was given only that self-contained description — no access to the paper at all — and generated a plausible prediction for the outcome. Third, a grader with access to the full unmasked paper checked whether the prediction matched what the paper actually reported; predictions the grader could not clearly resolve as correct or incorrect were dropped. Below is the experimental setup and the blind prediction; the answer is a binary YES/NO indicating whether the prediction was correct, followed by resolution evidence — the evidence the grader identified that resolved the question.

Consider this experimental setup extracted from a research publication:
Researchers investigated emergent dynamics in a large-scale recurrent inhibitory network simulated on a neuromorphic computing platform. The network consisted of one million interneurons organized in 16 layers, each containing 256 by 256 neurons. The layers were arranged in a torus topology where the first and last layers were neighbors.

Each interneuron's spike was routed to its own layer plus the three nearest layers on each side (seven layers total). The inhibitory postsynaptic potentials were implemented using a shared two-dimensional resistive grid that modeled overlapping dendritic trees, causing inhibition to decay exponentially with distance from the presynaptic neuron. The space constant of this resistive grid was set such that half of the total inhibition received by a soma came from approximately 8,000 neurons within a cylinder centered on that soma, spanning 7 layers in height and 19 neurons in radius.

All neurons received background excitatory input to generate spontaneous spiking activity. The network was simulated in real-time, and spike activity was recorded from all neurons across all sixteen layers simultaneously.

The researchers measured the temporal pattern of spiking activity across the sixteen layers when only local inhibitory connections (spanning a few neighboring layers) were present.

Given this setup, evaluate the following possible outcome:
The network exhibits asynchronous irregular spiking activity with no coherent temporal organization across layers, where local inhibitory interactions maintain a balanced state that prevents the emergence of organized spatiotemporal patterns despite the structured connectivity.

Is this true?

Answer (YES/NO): NO